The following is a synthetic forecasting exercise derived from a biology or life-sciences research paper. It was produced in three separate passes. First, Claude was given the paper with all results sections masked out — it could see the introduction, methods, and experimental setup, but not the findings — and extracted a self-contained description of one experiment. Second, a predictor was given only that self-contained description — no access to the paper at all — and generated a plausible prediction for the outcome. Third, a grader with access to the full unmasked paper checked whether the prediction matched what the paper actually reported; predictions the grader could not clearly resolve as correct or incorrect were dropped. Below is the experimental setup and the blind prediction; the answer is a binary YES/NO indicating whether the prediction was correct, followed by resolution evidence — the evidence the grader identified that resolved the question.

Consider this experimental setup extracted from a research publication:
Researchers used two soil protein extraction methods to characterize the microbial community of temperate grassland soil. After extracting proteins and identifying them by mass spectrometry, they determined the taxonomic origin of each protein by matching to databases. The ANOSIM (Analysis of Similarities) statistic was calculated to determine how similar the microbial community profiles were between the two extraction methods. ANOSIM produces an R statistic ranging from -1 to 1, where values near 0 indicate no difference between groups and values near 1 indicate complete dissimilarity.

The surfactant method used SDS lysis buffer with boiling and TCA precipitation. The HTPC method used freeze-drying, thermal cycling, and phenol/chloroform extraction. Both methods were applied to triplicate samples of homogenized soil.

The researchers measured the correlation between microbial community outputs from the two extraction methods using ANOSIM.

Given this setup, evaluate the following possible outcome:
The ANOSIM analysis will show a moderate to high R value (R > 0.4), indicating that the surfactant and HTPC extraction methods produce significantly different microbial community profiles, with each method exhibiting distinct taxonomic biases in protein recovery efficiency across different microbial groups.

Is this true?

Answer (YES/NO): NO